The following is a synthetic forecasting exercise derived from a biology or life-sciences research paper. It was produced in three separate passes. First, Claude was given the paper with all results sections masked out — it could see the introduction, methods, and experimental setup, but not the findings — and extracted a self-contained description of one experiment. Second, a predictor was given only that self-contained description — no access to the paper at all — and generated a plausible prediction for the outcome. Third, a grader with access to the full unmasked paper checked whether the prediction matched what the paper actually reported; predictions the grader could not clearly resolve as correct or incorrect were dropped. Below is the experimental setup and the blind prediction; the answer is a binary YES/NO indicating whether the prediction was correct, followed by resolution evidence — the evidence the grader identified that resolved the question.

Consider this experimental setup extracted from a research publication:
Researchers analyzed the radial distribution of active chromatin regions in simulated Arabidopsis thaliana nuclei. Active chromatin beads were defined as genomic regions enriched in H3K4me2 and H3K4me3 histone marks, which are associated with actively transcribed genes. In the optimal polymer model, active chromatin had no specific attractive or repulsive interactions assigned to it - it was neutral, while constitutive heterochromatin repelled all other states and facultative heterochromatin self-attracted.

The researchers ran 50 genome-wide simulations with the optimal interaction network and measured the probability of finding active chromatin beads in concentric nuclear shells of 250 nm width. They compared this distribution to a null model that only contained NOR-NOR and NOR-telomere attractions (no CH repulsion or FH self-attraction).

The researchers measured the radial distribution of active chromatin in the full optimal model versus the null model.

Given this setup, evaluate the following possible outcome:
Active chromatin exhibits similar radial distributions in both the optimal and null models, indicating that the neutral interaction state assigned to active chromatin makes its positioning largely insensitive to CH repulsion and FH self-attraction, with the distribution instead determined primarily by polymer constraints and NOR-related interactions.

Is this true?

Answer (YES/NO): NO